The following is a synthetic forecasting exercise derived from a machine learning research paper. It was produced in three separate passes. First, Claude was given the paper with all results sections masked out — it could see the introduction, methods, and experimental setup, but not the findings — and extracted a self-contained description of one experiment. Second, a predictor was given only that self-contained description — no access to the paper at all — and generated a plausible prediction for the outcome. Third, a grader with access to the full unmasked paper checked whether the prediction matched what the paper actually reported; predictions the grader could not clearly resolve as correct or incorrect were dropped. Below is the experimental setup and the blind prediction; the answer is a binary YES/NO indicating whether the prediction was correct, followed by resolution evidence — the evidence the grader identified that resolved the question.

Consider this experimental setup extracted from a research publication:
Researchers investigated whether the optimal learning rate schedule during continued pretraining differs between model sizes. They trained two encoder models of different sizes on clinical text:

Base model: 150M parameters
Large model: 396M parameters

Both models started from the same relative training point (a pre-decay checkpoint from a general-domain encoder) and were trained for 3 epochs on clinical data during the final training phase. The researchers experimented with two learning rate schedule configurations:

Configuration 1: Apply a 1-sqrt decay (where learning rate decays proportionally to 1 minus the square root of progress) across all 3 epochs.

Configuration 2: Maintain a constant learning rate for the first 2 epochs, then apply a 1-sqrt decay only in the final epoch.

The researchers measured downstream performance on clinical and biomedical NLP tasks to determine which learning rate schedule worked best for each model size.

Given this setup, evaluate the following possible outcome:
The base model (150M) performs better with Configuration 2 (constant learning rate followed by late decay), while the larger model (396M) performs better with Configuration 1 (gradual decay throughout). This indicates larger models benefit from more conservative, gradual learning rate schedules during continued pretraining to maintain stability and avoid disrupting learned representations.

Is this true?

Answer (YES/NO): NO